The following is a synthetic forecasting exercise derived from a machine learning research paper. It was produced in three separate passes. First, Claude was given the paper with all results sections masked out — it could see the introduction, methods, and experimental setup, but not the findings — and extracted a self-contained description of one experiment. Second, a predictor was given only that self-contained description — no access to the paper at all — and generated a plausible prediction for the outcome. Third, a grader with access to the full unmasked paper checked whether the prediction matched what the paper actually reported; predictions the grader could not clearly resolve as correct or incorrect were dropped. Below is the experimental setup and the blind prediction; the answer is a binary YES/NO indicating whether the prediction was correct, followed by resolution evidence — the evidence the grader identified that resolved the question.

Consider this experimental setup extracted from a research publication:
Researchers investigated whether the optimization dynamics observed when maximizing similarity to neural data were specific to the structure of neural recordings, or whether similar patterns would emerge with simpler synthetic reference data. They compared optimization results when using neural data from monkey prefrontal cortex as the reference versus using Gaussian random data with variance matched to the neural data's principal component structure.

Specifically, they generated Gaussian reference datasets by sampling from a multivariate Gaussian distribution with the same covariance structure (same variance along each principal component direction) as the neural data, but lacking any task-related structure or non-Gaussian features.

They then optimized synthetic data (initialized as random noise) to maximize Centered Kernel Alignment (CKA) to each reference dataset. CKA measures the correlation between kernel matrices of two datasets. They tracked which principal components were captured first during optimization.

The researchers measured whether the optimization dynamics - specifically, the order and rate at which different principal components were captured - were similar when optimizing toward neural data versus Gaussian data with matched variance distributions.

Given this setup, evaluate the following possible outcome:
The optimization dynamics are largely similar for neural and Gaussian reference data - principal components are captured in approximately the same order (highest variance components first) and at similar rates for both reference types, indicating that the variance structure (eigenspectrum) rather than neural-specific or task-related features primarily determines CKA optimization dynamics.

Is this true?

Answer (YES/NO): YES